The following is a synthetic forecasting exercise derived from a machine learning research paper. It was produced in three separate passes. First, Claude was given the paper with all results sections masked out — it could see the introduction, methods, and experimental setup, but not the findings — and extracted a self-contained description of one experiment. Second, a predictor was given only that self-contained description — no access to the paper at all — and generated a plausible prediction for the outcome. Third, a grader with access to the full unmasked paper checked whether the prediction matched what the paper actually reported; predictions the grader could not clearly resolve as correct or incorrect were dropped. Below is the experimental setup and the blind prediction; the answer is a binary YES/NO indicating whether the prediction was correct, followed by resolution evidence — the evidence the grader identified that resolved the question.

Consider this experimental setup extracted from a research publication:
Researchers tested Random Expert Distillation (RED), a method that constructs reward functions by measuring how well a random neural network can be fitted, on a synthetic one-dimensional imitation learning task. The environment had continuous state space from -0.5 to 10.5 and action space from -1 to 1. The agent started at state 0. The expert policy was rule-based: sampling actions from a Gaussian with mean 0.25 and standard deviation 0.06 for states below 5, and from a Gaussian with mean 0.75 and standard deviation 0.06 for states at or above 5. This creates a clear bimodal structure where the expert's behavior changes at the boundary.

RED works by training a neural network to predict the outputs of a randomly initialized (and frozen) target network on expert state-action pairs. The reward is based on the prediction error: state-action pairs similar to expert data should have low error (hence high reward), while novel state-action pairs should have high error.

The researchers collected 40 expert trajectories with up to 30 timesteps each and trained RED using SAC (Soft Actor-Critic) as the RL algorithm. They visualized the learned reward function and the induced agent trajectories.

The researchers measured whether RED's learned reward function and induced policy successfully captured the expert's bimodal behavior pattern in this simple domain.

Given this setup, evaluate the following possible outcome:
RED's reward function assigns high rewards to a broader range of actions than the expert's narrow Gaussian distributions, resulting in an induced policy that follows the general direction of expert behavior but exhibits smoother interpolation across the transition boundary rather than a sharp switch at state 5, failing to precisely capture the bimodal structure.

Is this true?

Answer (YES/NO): NO